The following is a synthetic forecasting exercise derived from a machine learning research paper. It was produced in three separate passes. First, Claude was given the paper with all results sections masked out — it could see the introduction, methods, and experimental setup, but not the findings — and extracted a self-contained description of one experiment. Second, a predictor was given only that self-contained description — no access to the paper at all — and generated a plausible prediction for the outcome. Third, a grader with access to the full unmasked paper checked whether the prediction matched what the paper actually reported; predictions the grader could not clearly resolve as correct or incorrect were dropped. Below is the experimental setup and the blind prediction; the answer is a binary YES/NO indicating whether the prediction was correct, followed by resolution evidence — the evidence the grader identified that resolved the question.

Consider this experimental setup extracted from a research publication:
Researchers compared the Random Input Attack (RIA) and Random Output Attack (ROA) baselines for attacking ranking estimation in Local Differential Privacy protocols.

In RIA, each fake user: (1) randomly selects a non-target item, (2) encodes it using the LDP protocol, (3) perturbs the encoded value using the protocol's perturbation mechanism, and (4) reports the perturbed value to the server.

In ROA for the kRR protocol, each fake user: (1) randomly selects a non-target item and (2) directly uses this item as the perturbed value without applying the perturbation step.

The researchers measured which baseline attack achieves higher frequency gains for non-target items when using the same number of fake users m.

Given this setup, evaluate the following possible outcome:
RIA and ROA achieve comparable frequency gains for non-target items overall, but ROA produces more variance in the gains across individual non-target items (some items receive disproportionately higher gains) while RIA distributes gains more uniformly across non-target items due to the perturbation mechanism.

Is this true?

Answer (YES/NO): NO